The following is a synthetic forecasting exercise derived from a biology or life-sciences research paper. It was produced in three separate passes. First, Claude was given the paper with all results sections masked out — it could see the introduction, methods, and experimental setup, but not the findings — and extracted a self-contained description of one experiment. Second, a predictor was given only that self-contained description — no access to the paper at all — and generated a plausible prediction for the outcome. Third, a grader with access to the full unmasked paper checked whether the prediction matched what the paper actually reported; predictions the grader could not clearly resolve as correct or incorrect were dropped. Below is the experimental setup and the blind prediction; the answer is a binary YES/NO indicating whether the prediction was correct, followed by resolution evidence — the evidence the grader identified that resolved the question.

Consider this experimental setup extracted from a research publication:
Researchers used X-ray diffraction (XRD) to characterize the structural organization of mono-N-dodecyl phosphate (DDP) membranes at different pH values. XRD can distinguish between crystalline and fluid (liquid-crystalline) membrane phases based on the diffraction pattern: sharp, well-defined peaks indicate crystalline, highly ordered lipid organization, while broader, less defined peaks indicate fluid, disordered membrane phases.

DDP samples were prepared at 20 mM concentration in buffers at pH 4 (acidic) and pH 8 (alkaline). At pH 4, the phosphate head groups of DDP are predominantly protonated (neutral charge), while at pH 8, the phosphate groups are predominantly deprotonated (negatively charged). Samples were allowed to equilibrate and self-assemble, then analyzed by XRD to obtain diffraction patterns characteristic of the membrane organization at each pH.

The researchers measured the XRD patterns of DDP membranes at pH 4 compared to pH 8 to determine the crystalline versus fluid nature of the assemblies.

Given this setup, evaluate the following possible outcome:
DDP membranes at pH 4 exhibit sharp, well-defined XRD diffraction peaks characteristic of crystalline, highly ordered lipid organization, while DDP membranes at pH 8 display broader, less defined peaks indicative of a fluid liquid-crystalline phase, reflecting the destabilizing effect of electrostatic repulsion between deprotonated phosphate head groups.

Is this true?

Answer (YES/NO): NO